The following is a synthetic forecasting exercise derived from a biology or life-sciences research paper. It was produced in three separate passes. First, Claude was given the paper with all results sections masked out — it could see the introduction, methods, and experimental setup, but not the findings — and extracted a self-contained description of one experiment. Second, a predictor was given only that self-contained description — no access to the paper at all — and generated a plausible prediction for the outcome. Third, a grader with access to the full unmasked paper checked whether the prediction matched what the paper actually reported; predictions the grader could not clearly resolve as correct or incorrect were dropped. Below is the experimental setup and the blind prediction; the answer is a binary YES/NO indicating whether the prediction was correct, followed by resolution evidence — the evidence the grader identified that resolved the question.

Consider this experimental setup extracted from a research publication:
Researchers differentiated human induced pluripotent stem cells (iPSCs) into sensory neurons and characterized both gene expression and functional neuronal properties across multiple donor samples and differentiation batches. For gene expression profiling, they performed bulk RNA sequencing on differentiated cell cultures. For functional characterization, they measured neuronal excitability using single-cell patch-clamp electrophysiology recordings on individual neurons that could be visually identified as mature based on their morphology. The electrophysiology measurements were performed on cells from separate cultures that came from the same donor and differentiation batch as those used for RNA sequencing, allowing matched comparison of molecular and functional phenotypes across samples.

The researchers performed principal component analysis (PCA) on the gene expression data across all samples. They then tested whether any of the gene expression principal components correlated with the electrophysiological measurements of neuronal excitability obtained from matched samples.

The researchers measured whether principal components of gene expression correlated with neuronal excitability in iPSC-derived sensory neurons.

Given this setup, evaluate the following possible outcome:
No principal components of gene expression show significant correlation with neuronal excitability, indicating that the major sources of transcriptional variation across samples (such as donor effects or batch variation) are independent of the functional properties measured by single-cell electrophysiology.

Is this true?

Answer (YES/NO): NO